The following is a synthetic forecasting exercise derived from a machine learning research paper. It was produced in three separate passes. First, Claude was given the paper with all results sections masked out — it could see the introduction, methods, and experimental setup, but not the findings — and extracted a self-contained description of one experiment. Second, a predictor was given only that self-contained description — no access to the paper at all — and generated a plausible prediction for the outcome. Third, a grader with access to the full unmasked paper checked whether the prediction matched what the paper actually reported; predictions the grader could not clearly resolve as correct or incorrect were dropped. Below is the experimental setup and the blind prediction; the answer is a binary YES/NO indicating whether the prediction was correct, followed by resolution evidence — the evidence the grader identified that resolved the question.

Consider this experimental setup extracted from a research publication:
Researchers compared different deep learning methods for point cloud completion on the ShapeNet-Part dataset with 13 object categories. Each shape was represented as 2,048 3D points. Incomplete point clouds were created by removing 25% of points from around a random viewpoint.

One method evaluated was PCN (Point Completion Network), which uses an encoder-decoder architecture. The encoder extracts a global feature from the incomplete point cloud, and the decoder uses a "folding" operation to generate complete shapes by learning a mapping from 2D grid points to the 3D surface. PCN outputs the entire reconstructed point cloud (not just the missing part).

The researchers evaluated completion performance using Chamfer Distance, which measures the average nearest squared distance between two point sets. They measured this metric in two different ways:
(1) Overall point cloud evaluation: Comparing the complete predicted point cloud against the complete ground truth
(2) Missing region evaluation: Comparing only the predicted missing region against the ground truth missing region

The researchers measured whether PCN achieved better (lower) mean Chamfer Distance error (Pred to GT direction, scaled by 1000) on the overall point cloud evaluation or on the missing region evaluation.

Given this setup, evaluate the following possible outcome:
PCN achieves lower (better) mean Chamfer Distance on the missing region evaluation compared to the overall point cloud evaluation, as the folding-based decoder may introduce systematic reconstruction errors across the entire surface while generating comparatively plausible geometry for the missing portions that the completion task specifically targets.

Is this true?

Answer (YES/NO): NO